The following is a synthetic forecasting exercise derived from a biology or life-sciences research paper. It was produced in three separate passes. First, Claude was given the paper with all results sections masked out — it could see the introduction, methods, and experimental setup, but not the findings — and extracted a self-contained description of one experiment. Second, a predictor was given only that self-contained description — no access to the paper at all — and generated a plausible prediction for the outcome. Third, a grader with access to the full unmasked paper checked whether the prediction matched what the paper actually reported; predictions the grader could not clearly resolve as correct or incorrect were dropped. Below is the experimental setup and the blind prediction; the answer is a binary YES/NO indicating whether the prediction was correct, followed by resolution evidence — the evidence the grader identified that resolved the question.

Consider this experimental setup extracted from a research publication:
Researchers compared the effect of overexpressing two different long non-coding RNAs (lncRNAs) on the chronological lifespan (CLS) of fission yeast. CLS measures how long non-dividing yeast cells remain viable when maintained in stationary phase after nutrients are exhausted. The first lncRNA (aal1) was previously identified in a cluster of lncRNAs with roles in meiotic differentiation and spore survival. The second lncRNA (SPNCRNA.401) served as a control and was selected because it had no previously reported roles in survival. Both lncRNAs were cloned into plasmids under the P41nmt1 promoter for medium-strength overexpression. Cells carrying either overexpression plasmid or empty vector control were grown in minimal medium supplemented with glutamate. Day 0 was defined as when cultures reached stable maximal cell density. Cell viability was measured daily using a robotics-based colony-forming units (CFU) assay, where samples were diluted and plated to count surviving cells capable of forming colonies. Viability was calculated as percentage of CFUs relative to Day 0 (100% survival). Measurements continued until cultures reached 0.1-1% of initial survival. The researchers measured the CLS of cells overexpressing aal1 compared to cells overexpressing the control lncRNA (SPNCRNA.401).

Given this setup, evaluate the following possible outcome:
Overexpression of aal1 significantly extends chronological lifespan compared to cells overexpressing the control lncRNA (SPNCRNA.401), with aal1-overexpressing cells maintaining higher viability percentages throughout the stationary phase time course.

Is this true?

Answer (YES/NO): YES